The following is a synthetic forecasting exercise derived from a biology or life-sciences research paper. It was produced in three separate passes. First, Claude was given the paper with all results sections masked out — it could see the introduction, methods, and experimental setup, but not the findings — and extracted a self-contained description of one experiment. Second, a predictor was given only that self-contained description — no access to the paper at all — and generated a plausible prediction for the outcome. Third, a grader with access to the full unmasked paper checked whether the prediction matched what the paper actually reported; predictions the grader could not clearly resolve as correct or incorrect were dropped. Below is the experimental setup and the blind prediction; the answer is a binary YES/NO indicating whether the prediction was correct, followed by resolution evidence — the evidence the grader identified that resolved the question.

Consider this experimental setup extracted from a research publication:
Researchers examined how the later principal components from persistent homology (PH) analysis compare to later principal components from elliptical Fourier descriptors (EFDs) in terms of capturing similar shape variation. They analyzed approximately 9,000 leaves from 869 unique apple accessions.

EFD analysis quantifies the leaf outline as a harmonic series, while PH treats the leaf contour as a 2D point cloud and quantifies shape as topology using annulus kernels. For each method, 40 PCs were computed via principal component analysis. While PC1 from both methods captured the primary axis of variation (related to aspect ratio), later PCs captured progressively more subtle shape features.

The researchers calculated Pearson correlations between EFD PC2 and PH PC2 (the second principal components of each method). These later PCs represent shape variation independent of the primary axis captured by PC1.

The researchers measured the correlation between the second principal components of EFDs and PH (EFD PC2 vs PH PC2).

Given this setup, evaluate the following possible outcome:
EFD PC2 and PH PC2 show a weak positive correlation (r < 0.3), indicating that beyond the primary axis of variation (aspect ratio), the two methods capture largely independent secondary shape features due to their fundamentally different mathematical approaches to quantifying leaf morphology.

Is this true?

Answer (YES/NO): YES